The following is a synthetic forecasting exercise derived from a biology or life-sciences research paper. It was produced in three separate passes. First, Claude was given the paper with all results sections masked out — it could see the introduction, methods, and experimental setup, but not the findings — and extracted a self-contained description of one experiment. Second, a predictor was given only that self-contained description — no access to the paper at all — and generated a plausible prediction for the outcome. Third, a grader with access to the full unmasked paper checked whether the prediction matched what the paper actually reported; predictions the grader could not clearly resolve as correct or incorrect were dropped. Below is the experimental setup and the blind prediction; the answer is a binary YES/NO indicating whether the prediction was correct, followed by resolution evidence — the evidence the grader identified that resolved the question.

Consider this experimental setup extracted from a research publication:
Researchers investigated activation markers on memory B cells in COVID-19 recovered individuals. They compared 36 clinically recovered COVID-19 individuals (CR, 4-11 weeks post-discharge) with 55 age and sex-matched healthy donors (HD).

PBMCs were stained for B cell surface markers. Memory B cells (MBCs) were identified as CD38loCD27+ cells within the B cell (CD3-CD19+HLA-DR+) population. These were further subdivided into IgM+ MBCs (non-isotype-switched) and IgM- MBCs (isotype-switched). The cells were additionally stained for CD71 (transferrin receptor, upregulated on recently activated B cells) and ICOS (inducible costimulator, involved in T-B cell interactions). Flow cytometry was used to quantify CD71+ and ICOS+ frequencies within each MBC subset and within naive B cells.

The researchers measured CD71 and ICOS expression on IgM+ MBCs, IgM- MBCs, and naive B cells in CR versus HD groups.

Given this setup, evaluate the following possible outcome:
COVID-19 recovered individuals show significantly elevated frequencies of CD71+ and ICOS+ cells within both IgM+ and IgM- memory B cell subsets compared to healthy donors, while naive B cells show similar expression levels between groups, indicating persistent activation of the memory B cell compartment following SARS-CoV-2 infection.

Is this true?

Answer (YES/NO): NO